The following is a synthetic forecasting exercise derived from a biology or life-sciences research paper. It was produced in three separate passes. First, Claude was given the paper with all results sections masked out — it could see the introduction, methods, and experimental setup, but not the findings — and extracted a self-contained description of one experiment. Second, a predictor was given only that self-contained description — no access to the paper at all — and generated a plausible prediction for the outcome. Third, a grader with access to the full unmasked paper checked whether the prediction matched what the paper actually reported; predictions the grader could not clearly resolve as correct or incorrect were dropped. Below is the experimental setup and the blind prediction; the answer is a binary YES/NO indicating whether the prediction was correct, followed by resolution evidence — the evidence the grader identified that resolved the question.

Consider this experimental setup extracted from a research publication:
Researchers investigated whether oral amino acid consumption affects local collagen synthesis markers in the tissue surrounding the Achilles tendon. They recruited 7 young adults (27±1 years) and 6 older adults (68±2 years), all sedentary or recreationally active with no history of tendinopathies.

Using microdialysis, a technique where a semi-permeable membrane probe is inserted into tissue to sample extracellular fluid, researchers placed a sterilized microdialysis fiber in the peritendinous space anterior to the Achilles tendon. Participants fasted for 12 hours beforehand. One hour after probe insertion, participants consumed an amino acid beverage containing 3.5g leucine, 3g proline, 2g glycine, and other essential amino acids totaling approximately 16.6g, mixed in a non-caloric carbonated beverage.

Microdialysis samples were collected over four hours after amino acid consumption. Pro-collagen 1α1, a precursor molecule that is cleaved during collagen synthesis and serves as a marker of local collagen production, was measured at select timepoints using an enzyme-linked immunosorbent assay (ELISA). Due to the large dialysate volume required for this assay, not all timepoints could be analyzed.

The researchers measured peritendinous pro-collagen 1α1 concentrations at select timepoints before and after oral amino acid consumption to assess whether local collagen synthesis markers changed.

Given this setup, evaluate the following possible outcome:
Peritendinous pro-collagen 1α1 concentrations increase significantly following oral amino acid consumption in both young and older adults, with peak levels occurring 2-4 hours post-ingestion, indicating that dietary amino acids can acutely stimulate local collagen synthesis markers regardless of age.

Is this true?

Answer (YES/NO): NO